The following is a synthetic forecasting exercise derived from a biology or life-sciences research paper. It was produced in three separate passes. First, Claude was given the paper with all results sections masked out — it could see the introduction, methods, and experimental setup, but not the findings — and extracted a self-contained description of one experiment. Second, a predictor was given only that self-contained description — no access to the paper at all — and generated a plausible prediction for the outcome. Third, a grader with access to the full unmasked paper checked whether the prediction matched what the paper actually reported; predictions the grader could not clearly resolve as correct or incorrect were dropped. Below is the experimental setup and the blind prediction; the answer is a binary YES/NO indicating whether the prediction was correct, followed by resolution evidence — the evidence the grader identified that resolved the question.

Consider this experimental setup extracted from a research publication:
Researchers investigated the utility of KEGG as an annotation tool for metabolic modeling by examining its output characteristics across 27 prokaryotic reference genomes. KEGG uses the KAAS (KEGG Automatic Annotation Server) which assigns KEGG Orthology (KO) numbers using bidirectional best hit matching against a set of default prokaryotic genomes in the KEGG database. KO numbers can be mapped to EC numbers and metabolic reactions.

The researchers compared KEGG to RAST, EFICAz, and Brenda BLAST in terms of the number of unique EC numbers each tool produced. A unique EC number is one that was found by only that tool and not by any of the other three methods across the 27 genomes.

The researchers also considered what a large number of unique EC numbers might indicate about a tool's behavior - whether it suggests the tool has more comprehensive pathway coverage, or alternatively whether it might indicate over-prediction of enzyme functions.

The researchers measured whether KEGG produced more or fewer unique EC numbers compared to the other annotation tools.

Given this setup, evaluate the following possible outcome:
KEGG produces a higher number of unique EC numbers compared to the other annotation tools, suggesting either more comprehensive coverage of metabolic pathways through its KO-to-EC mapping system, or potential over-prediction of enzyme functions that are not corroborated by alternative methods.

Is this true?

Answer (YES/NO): YES